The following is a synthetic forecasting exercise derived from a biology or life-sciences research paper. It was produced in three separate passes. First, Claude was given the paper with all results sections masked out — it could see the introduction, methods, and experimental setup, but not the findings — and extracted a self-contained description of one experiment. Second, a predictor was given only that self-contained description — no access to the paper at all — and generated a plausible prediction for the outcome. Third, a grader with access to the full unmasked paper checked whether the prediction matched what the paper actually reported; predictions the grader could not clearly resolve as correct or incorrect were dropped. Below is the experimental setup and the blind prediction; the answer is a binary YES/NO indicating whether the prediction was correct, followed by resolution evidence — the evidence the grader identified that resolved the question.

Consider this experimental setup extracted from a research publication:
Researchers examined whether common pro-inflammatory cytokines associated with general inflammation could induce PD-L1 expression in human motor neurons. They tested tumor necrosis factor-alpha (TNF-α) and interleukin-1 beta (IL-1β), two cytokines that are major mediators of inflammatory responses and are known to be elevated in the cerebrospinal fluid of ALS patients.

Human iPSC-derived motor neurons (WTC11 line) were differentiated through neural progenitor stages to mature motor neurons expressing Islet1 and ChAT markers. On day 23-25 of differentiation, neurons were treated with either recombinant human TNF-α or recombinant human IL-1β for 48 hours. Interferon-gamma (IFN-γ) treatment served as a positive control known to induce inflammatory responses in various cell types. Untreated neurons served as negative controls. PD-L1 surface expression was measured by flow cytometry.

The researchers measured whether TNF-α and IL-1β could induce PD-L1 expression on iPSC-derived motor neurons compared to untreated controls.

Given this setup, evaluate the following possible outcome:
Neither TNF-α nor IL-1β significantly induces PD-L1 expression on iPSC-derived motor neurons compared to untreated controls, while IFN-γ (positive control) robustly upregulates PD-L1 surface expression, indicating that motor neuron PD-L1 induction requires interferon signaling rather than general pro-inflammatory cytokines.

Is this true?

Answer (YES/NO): YES